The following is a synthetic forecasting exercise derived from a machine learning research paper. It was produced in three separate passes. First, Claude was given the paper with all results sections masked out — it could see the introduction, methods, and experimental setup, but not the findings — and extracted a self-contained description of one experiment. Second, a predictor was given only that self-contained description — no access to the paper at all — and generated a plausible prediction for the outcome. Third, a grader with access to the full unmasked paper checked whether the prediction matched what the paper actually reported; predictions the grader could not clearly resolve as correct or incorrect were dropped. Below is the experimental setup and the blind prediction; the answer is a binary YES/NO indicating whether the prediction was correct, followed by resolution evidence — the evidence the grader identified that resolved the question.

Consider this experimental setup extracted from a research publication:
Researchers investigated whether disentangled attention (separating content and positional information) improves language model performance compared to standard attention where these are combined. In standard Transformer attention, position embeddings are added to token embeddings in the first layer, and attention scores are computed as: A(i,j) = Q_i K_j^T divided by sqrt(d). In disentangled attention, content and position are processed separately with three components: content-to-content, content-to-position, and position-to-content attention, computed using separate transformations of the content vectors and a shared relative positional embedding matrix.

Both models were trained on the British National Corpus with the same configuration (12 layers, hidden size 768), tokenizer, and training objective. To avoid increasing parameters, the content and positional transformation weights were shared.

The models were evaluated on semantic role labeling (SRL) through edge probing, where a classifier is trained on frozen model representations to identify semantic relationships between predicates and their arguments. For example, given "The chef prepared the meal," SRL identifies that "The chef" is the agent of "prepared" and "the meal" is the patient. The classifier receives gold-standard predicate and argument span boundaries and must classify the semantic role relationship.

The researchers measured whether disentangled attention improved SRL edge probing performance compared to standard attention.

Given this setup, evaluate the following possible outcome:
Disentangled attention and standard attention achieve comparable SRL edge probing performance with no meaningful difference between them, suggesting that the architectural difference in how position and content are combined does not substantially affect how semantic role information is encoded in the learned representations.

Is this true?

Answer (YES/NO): YES